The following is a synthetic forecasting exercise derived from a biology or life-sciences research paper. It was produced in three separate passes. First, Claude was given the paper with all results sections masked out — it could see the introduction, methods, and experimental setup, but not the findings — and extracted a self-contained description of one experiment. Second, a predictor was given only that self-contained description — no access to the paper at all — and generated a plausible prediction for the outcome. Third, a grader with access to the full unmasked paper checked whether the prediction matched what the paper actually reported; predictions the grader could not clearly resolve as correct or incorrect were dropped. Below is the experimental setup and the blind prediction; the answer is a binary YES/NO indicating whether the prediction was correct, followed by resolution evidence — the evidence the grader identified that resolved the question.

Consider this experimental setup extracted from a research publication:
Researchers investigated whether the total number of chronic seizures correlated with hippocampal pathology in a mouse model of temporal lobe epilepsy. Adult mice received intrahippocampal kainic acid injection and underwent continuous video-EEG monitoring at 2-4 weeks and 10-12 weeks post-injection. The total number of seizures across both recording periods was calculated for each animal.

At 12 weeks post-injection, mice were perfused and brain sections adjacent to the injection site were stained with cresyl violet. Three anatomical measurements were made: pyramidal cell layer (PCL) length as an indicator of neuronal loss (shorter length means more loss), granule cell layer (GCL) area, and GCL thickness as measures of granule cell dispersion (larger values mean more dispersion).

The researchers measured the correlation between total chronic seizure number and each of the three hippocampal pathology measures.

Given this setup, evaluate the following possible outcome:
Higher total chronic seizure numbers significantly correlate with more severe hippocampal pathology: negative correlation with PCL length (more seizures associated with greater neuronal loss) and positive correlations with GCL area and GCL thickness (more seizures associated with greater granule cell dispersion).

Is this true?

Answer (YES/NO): NO